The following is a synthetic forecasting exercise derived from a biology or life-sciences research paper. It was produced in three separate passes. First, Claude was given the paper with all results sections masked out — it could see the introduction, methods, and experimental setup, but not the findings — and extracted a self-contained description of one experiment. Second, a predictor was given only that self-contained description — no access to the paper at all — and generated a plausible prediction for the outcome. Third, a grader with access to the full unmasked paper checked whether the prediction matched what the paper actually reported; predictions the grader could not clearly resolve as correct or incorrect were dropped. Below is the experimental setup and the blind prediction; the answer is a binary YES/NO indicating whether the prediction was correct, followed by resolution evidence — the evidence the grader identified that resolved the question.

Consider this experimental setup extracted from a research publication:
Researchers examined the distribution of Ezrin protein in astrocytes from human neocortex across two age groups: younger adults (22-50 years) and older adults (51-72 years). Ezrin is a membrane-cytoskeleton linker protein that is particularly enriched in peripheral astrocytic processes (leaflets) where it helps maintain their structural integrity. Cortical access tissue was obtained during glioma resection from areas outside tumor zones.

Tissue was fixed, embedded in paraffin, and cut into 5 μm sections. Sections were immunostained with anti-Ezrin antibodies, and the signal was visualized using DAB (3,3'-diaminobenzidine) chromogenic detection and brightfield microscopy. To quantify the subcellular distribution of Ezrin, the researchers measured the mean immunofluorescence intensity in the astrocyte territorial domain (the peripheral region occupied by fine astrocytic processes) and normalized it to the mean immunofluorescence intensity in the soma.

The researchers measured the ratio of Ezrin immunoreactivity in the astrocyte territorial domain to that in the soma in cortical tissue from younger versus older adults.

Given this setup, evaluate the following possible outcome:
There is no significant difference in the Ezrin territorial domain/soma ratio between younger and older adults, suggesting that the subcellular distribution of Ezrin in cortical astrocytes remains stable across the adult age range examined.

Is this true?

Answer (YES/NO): NO